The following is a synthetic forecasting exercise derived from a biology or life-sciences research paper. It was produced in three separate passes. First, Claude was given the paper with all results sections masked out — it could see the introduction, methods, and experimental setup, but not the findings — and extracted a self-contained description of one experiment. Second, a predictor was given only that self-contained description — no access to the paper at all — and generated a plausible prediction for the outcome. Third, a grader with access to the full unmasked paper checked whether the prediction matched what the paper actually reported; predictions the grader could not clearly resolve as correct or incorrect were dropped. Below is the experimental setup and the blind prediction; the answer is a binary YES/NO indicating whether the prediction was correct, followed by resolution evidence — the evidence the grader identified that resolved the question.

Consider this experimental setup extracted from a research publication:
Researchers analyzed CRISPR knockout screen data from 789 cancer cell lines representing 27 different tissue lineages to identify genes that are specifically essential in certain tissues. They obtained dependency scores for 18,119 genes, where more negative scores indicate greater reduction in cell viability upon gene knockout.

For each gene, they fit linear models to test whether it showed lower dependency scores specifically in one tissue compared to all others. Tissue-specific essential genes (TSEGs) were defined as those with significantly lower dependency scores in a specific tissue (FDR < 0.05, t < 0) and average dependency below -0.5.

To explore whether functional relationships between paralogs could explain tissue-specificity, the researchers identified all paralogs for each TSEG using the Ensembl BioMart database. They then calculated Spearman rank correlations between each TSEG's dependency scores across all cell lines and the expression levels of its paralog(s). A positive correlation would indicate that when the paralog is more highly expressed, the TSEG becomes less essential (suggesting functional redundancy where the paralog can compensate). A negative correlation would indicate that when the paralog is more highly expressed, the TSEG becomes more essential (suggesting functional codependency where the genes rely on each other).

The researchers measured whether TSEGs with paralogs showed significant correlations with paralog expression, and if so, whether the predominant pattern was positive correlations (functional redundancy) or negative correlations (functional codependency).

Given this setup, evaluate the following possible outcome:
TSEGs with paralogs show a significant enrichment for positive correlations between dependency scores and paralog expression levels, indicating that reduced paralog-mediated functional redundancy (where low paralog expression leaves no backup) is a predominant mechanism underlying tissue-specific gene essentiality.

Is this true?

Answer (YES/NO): YES